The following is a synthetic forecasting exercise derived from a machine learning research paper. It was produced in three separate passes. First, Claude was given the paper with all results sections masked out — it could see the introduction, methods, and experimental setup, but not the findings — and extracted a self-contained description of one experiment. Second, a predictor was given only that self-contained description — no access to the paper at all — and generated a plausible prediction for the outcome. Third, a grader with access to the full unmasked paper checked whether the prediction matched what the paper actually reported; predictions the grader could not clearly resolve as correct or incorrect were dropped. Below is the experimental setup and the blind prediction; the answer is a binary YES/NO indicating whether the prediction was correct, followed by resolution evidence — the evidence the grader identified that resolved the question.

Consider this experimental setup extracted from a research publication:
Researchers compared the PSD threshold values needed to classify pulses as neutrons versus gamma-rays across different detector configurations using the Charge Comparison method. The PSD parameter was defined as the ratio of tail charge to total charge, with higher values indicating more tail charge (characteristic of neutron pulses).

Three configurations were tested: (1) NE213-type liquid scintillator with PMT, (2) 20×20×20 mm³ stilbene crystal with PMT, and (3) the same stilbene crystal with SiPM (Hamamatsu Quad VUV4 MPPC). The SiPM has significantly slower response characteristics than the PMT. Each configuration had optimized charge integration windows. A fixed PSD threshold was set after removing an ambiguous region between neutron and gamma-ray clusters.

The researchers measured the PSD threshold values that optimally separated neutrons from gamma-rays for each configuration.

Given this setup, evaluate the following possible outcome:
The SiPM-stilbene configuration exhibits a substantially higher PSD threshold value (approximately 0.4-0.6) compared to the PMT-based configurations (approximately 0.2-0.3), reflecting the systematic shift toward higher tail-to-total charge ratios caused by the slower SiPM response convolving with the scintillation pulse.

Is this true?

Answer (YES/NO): YES